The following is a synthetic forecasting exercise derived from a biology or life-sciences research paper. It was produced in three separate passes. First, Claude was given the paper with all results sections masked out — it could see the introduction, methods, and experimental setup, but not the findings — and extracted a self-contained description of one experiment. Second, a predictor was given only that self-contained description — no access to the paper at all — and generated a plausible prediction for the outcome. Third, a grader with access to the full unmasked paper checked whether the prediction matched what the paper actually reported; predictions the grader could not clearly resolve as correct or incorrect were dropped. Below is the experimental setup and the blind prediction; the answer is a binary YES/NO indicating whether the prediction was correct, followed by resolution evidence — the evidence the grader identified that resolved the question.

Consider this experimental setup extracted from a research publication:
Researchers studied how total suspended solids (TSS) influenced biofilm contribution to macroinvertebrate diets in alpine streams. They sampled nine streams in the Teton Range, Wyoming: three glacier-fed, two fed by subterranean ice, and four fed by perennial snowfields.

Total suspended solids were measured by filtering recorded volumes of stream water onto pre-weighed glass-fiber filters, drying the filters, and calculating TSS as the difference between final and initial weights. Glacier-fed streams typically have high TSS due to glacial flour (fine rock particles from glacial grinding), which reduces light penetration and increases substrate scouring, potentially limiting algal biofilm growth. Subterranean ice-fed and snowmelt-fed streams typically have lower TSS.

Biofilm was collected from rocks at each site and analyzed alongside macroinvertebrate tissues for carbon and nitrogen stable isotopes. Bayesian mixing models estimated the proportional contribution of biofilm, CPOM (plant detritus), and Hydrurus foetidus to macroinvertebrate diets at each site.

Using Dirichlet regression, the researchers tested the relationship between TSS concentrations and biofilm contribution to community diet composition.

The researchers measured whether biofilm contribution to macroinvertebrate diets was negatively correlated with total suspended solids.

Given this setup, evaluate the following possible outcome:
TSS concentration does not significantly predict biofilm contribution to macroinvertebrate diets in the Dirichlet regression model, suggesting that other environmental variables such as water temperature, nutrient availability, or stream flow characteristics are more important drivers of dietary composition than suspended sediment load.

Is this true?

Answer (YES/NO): NO